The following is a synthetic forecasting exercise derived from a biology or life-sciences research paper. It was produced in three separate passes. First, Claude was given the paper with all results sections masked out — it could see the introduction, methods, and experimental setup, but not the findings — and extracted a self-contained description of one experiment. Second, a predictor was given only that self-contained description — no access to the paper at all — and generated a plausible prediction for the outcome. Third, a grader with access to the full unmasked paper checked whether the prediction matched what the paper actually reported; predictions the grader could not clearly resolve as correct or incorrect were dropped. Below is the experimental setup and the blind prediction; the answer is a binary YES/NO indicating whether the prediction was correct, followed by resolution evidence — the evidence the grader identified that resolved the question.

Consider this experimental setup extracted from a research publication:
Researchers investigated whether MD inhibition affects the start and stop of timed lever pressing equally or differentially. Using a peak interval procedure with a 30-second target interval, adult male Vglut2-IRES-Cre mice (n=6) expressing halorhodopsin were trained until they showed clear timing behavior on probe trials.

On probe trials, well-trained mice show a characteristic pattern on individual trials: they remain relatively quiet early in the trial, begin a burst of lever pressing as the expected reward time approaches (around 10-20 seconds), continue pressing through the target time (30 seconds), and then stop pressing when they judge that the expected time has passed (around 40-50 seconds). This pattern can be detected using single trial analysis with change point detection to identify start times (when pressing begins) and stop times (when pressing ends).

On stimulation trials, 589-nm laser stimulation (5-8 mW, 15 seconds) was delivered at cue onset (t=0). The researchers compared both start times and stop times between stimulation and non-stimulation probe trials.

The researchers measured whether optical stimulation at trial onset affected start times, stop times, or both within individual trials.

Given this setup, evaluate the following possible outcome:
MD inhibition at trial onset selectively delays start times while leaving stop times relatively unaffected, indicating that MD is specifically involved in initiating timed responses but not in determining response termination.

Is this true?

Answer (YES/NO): NO